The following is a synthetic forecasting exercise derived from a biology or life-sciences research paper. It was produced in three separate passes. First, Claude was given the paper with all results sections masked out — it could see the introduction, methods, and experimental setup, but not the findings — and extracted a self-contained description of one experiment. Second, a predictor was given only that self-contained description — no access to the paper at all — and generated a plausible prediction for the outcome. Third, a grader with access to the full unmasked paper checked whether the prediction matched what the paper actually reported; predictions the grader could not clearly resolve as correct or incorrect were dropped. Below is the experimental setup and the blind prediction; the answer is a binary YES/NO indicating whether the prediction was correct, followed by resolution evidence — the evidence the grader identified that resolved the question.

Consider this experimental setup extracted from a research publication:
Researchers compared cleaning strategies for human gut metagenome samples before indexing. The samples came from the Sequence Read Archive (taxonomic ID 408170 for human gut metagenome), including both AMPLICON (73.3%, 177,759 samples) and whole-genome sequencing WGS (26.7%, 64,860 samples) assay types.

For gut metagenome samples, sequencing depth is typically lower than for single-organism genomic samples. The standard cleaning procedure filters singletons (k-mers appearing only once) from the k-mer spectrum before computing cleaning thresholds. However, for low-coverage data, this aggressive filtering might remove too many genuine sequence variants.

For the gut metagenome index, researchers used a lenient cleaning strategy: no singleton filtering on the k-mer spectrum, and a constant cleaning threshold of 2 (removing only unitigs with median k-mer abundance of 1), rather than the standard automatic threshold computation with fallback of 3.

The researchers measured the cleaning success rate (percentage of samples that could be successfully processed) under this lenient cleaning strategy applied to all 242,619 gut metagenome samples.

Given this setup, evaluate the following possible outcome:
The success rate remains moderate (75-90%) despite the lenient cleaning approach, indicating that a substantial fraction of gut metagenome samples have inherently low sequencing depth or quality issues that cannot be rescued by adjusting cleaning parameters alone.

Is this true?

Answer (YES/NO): NO